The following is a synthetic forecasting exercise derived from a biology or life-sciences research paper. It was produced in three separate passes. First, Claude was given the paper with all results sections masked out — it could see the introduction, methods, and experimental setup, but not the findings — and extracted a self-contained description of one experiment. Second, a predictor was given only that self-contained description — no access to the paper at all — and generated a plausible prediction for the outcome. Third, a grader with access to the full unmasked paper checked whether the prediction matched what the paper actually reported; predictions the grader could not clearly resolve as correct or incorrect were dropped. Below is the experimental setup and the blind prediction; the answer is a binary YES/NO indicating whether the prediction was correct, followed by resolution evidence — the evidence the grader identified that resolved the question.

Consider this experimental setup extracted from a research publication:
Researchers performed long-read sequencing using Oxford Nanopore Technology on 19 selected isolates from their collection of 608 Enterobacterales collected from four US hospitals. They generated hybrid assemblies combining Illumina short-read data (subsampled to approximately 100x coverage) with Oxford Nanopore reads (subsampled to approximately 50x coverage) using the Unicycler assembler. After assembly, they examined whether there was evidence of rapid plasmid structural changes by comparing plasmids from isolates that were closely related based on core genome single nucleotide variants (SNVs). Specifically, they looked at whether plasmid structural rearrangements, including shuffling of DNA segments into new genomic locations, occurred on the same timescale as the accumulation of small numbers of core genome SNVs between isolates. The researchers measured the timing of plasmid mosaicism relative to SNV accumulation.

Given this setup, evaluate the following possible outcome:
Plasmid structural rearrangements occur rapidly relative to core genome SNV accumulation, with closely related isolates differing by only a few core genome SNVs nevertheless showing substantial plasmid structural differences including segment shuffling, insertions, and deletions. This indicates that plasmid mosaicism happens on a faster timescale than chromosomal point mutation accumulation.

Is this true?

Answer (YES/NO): NO